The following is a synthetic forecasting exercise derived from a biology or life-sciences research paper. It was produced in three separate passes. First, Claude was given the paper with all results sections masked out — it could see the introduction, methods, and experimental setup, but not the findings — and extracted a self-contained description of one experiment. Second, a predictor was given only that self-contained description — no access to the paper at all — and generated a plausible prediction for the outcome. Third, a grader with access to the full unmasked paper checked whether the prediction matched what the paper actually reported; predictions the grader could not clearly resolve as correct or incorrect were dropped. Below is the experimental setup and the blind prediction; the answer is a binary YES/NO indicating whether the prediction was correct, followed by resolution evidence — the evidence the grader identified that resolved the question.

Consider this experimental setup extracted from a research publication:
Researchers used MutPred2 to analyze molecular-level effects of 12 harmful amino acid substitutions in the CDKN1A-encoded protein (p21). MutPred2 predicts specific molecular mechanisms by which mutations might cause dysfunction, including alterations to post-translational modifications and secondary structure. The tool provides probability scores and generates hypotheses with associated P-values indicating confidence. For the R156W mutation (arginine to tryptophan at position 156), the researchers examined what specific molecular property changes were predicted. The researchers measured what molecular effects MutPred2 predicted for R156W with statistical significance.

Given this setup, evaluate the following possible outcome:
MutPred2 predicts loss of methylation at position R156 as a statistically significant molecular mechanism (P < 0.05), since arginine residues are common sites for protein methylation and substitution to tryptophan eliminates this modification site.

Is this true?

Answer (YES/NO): NO